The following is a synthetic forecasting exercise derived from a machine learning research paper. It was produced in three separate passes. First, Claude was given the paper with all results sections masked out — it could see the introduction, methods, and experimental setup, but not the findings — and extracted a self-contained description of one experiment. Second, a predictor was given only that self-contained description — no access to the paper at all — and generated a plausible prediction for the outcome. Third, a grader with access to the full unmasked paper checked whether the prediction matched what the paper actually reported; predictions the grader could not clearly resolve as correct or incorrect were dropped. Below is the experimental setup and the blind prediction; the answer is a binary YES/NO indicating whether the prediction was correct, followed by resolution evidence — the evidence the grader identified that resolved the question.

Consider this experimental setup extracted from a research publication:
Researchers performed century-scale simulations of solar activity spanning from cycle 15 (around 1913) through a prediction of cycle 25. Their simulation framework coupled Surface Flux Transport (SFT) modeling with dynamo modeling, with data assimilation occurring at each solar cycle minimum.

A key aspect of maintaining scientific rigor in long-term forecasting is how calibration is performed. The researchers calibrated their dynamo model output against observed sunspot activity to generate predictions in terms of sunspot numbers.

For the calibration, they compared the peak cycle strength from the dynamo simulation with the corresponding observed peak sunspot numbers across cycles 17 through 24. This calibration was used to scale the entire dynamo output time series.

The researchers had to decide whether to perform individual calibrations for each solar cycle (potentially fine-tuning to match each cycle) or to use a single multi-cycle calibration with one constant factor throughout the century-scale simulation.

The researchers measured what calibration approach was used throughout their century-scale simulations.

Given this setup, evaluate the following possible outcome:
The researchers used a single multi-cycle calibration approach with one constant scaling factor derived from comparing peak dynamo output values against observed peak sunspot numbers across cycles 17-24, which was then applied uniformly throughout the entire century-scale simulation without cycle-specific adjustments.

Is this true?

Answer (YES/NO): YES